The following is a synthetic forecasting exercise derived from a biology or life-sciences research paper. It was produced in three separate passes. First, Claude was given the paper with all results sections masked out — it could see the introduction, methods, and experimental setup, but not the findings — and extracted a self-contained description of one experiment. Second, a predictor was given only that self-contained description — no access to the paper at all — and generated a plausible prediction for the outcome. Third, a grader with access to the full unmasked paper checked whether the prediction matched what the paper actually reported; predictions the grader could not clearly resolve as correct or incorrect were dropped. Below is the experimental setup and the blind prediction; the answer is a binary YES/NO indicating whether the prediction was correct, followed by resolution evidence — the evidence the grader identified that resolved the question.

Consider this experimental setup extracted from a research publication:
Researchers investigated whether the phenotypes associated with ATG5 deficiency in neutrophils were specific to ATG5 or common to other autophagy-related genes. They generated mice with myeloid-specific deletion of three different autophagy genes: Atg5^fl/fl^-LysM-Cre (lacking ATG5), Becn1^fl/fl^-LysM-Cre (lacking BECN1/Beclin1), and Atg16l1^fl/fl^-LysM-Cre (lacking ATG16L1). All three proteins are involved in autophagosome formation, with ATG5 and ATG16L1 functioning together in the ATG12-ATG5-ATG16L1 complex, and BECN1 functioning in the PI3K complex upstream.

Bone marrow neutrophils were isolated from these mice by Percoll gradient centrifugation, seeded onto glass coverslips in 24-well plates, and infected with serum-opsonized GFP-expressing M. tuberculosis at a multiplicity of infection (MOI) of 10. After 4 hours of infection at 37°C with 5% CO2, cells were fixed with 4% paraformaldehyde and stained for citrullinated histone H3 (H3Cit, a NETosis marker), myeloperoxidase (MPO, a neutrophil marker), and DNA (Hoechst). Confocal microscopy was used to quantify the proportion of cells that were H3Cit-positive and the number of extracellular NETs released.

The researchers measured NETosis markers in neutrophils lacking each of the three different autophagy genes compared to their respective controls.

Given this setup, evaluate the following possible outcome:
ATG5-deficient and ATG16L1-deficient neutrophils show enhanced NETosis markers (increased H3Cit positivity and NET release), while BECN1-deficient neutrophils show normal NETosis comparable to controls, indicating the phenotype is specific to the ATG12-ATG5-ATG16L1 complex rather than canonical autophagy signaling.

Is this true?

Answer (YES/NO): NO